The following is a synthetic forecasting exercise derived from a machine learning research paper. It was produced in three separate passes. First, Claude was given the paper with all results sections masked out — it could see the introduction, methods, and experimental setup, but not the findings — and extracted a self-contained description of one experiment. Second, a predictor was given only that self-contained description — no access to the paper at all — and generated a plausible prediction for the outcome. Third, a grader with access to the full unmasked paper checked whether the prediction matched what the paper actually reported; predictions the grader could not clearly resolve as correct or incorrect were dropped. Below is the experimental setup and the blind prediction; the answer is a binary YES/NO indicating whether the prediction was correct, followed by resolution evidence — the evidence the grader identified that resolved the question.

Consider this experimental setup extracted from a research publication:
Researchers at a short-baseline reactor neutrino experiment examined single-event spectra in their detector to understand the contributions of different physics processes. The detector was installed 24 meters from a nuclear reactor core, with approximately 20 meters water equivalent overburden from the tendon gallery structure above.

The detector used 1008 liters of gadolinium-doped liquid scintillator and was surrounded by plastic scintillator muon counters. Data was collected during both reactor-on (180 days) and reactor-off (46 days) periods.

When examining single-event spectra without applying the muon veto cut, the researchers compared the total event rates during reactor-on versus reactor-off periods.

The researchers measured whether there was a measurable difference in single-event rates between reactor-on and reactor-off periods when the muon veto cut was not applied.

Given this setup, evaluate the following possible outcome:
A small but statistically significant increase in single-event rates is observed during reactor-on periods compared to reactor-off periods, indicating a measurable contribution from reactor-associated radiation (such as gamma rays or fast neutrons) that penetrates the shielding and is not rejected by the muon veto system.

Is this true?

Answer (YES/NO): NO